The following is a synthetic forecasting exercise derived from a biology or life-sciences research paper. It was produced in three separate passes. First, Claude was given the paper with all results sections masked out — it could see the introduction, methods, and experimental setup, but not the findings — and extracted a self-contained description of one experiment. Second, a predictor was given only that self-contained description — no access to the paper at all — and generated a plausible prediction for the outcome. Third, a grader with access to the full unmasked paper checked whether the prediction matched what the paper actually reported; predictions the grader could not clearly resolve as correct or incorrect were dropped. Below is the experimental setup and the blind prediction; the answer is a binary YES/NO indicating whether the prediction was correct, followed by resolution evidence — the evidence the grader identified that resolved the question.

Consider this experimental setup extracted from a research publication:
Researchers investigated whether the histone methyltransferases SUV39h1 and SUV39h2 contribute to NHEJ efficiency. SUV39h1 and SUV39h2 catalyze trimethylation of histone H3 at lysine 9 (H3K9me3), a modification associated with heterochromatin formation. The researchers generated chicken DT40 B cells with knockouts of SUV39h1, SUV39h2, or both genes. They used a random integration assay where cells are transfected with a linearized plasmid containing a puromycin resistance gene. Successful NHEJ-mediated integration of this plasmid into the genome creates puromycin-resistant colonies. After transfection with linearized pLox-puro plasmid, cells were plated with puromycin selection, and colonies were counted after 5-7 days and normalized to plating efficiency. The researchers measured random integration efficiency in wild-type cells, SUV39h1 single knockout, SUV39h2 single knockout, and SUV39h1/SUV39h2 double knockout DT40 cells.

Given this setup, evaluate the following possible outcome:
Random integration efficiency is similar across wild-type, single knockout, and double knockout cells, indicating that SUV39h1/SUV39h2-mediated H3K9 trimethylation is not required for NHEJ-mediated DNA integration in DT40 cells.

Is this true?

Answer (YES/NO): NO